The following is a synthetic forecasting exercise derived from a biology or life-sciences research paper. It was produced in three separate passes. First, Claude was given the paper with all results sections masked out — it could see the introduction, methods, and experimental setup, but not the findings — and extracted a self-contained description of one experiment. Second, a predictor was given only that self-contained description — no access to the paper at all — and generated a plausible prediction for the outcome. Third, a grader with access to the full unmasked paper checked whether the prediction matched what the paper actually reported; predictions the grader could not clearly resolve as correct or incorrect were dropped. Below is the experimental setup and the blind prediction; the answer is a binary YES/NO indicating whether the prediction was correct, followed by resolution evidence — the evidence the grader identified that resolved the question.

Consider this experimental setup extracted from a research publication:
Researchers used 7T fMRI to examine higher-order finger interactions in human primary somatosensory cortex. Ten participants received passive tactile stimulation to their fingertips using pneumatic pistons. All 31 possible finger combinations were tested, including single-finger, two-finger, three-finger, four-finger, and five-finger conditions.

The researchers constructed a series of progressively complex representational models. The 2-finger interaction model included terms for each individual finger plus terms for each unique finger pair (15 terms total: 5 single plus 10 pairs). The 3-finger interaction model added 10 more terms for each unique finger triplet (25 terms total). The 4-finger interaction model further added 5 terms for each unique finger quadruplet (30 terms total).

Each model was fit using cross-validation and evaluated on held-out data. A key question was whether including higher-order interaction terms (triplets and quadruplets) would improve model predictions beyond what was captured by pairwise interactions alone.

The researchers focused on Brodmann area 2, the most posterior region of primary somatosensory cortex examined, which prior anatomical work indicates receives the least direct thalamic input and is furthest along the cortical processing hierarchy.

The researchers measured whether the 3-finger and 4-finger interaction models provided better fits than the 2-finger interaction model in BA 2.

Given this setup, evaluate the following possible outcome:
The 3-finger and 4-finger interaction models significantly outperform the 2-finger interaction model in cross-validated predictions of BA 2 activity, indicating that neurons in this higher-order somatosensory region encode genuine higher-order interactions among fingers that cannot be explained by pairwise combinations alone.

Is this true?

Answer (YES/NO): YES